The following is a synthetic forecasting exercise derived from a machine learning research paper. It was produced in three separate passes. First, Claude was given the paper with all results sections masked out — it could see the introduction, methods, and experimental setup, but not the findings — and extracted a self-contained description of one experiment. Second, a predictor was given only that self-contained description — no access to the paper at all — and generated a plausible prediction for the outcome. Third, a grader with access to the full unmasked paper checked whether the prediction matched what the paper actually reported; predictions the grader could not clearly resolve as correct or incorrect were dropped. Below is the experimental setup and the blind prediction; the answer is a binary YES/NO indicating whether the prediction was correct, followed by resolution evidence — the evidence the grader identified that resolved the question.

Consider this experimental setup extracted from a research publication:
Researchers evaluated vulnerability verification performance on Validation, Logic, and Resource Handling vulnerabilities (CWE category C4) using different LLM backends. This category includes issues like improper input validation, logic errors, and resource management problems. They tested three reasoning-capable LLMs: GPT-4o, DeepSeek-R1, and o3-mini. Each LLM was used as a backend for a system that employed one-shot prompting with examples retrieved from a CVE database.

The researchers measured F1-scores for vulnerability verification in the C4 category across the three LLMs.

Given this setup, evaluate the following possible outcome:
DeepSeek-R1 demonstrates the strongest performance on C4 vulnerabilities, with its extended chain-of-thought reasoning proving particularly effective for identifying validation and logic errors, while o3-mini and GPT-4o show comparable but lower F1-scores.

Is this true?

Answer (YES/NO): NO